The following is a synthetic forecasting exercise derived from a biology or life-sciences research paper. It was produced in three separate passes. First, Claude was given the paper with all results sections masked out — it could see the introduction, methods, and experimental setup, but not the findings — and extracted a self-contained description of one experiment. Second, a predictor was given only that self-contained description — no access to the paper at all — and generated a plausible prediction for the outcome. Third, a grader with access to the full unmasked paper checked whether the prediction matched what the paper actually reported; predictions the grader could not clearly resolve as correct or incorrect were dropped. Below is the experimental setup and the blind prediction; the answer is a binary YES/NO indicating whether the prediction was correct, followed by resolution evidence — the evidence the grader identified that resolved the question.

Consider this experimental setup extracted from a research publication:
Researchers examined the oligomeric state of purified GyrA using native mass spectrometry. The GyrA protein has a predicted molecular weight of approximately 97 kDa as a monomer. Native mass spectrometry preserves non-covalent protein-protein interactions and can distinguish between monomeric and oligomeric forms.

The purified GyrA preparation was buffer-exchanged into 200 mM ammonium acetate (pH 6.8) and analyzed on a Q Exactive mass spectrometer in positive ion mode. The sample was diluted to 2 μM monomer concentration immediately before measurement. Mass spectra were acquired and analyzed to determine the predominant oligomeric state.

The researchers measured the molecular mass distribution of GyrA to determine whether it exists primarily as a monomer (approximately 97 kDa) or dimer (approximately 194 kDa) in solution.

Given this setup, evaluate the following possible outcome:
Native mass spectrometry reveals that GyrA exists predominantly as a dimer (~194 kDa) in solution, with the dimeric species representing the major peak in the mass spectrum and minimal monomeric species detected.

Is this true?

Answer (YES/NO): NO